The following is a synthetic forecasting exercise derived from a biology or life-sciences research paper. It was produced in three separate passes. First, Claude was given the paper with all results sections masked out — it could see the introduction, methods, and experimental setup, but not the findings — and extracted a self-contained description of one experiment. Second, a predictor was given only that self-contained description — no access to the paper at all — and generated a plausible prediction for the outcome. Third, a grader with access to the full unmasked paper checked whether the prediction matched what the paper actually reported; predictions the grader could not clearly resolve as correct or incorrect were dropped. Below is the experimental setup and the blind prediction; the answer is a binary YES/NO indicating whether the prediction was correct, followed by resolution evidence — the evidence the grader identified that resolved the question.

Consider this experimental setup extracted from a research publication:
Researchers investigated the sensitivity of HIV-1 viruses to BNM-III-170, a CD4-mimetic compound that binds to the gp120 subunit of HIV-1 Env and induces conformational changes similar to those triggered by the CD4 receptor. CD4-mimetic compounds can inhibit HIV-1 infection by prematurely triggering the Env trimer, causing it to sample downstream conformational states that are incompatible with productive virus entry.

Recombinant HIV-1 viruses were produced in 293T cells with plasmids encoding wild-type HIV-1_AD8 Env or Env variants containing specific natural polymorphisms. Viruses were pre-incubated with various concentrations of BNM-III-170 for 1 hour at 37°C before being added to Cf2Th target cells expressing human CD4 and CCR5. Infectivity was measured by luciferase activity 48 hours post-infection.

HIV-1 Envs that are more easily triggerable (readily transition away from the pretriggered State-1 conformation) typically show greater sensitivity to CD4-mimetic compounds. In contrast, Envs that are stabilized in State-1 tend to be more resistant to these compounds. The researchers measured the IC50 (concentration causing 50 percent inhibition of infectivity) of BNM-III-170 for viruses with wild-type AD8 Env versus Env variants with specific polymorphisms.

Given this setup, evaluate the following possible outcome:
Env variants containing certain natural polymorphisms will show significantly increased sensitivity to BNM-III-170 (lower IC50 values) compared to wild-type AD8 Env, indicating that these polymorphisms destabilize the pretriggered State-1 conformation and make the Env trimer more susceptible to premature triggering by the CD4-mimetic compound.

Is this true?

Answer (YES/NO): YES